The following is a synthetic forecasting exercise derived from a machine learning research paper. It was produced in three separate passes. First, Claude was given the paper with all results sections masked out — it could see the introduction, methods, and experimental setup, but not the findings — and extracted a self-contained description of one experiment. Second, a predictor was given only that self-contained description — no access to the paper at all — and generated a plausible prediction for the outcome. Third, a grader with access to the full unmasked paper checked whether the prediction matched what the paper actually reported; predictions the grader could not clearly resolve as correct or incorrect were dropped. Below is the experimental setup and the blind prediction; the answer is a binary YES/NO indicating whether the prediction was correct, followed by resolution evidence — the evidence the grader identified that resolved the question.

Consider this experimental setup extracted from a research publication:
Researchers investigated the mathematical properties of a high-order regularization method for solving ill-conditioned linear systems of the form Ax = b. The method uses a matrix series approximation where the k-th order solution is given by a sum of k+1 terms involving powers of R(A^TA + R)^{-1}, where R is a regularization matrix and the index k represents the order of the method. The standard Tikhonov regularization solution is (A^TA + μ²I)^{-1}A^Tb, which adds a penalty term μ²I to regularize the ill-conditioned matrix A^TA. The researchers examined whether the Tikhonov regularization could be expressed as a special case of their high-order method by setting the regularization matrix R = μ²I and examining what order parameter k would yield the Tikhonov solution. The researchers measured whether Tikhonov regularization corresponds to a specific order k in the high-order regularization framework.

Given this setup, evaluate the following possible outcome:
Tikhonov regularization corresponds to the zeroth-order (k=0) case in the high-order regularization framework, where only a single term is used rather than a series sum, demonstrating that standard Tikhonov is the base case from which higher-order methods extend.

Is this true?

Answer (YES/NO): YES